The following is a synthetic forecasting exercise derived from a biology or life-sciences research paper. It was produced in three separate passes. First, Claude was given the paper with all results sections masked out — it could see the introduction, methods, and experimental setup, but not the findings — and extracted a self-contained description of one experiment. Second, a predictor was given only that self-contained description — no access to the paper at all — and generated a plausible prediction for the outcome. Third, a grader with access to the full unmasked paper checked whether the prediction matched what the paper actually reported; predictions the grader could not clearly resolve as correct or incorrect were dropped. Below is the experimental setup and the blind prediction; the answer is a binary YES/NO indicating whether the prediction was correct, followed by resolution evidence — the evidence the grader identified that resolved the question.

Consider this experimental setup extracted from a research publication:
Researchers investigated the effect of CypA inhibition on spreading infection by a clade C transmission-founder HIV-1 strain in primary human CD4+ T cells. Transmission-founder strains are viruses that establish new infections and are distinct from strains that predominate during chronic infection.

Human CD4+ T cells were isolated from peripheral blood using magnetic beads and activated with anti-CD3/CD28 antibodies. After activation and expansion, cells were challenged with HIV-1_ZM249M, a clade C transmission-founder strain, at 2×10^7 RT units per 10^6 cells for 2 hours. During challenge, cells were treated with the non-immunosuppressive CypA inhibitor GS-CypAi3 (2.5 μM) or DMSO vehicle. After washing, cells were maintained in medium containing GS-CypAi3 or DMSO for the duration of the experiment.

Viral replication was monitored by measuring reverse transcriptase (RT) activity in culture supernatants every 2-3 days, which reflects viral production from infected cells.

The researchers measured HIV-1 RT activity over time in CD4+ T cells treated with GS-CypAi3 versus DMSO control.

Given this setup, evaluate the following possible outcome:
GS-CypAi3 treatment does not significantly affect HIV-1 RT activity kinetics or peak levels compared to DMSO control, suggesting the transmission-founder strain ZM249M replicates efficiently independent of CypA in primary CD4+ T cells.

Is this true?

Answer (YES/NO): NO